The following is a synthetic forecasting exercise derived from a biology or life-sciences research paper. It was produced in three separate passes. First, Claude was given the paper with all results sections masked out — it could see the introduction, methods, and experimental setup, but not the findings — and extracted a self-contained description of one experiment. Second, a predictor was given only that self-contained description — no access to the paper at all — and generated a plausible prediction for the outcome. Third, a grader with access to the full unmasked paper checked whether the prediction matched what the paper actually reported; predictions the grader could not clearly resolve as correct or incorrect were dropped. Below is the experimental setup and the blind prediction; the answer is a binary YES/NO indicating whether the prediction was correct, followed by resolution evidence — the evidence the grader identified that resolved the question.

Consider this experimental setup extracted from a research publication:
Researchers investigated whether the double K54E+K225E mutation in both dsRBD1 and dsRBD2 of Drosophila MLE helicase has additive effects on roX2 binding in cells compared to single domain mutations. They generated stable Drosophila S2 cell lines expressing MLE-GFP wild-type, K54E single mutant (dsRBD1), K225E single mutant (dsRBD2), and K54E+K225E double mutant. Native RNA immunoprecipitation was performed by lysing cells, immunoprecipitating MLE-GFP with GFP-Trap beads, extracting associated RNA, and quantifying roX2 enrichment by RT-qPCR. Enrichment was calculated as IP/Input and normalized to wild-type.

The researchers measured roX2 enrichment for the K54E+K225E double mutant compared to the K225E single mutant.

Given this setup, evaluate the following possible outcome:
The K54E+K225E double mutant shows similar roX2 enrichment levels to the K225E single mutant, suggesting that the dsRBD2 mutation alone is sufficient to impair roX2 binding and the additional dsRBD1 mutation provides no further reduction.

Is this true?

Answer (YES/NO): YES